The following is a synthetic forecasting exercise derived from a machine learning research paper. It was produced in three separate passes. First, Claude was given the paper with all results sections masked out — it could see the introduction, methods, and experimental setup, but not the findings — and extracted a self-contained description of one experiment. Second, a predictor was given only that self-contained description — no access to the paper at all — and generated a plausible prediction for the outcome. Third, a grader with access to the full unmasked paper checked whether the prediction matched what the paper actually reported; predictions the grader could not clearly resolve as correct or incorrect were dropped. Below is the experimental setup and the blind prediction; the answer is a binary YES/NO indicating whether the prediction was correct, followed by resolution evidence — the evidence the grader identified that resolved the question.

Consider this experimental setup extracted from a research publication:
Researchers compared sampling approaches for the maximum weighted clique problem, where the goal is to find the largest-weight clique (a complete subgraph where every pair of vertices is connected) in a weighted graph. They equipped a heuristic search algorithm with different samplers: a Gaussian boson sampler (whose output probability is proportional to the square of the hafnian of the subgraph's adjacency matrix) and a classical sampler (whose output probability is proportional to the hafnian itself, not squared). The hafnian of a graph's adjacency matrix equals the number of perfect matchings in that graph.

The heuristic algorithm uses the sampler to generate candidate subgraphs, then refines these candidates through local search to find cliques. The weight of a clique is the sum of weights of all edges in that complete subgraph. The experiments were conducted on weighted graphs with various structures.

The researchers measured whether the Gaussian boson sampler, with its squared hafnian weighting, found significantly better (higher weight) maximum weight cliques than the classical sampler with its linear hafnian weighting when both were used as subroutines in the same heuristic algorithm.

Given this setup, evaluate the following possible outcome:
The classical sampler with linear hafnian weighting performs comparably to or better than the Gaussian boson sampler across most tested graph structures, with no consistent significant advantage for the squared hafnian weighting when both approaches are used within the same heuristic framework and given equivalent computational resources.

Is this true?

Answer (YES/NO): YES